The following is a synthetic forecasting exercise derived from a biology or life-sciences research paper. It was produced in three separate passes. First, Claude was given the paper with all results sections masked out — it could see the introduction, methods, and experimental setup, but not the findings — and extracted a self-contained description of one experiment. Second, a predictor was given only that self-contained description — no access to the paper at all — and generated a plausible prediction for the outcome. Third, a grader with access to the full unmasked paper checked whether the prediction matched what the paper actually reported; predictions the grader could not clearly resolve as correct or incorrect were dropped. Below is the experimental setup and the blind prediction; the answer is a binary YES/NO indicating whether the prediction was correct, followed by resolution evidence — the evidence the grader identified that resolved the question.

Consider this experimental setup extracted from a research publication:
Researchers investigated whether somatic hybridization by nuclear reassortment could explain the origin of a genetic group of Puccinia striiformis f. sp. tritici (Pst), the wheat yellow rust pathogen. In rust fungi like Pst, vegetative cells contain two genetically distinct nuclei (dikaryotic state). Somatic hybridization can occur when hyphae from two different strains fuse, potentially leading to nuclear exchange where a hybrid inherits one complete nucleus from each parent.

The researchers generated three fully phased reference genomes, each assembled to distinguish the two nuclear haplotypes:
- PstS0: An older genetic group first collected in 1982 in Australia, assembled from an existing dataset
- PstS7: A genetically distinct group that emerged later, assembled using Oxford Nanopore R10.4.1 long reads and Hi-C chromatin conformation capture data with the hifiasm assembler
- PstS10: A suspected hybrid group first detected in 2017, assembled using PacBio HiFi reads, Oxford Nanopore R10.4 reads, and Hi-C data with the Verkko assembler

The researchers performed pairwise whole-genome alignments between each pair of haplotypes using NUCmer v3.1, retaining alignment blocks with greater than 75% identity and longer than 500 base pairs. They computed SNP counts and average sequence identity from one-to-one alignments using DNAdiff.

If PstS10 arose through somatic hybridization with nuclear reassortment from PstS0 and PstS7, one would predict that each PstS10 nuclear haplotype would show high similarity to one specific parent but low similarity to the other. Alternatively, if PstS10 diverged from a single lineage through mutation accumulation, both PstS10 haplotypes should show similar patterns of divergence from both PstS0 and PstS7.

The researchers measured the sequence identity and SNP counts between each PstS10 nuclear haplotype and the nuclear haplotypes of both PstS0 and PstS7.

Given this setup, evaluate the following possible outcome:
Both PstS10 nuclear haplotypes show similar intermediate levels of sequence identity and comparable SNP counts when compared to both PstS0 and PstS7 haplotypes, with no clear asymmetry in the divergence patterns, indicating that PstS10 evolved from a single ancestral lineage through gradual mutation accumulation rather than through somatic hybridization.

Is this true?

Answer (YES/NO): NO